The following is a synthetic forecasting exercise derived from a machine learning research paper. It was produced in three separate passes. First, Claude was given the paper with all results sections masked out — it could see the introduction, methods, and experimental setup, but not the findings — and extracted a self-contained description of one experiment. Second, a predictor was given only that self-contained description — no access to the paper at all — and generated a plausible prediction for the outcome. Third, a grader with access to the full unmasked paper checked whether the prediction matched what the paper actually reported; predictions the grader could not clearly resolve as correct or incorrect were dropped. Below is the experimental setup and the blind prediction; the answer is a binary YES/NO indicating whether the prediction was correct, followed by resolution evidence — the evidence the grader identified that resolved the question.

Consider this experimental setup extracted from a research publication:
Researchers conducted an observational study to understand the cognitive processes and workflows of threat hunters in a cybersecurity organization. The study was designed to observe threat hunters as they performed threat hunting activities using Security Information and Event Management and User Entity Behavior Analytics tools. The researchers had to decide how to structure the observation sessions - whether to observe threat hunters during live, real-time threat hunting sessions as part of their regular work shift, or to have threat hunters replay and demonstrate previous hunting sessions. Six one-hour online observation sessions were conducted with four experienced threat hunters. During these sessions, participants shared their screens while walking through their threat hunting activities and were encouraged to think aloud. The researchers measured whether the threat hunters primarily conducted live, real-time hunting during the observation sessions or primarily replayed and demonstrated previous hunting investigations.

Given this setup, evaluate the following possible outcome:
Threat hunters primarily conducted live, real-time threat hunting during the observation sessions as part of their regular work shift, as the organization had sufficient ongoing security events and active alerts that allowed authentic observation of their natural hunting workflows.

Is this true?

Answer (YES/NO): NO